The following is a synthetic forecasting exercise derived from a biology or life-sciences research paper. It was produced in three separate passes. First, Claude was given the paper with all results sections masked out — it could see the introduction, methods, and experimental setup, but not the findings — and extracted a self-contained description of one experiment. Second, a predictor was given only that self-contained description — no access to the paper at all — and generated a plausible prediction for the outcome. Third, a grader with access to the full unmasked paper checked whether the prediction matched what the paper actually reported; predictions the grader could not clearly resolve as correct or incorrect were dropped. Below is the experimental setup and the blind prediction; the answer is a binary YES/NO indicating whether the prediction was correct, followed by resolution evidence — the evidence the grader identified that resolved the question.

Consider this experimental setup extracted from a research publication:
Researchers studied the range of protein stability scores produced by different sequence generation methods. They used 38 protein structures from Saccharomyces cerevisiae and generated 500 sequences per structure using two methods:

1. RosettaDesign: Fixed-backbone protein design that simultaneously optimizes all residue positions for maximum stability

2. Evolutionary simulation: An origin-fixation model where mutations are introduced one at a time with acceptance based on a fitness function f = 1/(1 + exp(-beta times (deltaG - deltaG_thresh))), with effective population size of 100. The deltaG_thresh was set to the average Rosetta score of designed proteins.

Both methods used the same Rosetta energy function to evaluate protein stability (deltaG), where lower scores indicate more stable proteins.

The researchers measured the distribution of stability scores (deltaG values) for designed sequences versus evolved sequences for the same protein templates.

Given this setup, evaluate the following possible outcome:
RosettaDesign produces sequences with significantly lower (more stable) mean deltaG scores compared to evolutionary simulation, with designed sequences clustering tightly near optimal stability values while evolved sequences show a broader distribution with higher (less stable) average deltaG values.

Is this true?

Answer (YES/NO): NO